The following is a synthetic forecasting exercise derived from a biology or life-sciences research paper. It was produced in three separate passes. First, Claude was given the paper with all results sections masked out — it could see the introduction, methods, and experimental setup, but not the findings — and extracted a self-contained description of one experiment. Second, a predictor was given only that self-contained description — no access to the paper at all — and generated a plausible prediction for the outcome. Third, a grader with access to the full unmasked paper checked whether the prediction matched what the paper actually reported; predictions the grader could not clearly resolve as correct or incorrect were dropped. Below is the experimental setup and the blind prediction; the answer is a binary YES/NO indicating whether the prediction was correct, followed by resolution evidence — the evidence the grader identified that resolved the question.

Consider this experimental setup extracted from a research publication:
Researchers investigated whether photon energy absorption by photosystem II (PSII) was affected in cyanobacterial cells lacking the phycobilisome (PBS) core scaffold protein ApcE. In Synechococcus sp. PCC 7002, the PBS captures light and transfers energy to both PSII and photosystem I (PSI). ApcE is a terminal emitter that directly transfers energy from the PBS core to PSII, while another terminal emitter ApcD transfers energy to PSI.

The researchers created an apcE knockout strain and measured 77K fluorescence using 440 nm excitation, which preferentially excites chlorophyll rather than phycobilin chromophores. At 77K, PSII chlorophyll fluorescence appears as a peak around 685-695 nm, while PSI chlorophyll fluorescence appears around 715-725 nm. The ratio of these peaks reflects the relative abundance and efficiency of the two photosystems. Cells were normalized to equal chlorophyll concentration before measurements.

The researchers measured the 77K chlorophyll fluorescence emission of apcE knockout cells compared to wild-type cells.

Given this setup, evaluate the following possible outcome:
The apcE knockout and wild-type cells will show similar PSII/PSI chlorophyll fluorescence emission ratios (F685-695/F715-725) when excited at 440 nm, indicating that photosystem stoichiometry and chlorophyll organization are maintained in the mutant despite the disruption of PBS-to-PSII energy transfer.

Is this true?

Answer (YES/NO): NO